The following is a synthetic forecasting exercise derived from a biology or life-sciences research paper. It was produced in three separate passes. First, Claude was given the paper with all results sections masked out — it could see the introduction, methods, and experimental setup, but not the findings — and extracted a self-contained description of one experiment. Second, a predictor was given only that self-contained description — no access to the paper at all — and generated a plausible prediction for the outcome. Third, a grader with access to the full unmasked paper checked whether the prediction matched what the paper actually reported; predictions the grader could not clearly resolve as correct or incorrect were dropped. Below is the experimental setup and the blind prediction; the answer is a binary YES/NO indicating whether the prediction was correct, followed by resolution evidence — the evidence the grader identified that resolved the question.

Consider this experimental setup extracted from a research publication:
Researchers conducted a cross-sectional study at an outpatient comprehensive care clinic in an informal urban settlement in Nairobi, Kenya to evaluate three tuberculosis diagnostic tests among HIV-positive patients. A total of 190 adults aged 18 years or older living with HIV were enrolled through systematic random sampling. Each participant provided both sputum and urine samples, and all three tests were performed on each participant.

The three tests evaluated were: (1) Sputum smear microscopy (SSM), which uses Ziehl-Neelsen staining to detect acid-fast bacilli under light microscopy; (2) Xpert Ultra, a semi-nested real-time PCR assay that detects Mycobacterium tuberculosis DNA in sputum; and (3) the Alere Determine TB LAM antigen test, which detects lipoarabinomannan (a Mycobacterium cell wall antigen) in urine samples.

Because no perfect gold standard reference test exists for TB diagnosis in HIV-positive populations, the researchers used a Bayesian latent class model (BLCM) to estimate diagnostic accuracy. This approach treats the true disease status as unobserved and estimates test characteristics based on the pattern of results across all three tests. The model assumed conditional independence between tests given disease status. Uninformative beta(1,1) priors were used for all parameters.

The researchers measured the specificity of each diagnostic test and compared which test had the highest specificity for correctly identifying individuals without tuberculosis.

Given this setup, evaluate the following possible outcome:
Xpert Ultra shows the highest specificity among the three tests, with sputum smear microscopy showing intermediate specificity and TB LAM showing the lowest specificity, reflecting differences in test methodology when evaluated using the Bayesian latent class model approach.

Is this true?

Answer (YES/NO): NO